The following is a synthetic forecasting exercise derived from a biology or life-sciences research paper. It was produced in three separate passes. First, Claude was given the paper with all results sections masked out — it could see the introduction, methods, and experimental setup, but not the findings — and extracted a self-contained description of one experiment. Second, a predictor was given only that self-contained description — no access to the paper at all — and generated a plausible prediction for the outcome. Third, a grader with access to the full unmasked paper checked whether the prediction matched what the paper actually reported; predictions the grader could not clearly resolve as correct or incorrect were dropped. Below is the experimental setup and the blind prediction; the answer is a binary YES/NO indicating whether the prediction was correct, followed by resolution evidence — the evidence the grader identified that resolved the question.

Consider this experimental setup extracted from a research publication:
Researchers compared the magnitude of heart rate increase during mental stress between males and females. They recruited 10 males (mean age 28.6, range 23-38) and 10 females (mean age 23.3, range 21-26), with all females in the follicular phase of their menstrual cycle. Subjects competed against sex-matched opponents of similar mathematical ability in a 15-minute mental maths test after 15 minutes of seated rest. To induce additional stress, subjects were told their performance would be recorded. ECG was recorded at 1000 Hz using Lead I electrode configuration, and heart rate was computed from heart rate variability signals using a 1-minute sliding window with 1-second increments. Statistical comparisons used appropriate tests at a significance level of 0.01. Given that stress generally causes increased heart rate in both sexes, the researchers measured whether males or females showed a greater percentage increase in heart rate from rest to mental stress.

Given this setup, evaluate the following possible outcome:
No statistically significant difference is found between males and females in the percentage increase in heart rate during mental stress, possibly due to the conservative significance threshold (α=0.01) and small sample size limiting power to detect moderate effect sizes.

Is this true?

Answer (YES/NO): NO